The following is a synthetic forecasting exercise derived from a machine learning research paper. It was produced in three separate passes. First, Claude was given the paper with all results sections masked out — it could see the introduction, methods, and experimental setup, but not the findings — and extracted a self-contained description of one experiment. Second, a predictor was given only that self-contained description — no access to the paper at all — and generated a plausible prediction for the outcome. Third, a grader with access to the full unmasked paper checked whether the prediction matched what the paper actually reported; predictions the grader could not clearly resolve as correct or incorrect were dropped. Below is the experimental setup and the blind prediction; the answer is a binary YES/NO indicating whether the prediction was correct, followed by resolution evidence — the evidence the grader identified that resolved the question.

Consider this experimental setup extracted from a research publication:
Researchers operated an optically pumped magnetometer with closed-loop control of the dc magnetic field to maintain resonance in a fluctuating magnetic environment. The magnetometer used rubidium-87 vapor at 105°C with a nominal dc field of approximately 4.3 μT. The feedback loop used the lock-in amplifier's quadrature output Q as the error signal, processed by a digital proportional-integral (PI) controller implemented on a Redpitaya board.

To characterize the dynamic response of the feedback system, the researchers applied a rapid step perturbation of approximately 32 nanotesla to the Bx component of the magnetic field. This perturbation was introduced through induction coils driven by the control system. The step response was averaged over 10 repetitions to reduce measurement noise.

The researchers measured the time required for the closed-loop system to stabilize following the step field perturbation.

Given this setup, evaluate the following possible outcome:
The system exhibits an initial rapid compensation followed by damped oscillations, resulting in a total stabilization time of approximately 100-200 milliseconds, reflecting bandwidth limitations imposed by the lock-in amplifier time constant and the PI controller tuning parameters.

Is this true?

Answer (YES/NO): NO